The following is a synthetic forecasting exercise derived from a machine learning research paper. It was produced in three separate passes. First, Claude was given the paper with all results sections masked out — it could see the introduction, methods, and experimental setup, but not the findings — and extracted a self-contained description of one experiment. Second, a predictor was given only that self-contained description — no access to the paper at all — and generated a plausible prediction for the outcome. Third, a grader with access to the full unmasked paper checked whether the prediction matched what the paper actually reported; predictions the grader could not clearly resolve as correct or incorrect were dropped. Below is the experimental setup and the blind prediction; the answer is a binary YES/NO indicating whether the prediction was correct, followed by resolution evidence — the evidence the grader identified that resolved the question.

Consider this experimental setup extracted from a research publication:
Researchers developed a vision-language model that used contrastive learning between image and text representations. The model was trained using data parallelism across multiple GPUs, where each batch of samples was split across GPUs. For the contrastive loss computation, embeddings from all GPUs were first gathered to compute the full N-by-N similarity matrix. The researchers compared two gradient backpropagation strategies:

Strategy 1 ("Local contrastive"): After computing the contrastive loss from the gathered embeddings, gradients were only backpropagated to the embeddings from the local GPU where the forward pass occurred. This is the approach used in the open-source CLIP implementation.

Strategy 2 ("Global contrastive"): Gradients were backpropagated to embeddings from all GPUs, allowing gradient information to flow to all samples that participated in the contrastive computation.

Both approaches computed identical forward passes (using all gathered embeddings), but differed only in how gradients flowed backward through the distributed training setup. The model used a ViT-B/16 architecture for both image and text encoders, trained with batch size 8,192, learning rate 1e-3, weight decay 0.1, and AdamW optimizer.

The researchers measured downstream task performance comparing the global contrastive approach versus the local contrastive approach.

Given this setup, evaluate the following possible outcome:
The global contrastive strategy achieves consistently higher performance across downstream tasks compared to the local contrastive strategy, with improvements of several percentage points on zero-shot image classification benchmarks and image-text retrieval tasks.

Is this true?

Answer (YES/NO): NO